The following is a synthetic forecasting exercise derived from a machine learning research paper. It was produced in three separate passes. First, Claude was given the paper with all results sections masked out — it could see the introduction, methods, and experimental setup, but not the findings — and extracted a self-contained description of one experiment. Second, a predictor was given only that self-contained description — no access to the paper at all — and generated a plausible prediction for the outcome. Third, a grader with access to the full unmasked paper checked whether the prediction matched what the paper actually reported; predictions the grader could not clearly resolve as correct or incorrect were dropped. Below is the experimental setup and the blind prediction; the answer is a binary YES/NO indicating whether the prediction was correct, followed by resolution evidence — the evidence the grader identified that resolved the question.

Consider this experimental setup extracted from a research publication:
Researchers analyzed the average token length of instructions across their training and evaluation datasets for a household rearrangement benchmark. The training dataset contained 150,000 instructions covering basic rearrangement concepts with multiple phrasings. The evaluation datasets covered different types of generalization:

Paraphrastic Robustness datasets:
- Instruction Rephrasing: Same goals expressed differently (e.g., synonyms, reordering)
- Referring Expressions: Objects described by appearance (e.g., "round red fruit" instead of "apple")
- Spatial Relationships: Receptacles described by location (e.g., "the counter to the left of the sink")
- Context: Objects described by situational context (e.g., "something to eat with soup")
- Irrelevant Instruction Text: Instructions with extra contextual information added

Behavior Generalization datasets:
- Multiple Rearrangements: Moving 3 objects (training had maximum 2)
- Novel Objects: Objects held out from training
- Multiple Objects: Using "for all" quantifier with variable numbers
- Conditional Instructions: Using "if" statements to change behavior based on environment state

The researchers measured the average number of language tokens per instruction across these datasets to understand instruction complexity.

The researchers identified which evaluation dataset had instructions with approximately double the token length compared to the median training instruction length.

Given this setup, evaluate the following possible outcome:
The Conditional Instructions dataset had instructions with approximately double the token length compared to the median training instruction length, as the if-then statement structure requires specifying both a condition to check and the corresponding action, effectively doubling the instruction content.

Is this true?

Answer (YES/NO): YES